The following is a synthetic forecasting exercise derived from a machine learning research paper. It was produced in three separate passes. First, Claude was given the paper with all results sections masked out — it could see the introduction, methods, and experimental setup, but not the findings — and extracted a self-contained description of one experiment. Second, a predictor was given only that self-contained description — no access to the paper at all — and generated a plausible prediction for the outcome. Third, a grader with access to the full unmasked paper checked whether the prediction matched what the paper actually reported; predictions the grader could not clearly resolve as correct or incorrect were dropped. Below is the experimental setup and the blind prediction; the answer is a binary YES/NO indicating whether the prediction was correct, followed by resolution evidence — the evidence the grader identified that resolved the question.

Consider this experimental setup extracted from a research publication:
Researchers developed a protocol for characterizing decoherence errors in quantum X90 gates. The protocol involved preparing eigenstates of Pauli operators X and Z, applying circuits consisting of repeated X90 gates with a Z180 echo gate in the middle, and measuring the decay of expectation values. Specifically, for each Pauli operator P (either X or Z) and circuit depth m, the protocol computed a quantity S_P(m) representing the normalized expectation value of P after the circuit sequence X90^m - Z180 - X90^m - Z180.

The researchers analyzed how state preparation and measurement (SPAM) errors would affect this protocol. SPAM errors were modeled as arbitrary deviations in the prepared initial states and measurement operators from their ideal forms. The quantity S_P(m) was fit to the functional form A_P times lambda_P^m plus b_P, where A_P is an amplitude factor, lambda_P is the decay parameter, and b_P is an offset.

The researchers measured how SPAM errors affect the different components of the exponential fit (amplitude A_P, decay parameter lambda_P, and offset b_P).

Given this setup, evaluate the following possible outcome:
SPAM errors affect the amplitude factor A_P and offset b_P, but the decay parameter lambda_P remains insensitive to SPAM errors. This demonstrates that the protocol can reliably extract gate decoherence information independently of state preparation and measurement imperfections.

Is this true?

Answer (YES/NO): YES